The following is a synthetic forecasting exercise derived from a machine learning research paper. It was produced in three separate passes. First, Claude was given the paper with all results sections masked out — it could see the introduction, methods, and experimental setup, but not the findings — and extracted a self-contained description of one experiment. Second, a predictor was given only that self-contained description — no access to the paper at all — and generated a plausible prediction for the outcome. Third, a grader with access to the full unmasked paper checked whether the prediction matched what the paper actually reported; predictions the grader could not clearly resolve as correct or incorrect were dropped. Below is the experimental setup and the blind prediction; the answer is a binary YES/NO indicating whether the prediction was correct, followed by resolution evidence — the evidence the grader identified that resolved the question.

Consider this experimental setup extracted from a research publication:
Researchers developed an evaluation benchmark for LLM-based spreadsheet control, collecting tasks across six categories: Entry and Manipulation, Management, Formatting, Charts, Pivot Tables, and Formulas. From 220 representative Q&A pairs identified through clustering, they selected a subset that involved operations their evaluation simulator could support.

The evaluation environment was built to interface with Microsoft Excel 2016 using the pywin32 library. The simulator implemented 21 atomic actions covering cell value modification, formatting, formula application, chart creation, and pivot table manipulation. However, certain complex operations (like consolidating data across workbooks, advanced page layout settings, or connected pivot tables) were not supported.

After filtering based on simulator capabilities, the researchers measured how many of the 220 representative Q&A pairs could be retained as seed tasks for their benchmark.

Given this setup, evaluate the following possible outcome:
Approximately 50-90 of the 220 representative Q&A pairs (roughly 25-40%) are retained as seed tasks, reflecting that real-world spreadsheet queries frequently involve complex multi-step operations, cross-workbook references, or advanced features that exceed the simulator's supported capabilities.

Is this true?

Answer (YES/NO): YES